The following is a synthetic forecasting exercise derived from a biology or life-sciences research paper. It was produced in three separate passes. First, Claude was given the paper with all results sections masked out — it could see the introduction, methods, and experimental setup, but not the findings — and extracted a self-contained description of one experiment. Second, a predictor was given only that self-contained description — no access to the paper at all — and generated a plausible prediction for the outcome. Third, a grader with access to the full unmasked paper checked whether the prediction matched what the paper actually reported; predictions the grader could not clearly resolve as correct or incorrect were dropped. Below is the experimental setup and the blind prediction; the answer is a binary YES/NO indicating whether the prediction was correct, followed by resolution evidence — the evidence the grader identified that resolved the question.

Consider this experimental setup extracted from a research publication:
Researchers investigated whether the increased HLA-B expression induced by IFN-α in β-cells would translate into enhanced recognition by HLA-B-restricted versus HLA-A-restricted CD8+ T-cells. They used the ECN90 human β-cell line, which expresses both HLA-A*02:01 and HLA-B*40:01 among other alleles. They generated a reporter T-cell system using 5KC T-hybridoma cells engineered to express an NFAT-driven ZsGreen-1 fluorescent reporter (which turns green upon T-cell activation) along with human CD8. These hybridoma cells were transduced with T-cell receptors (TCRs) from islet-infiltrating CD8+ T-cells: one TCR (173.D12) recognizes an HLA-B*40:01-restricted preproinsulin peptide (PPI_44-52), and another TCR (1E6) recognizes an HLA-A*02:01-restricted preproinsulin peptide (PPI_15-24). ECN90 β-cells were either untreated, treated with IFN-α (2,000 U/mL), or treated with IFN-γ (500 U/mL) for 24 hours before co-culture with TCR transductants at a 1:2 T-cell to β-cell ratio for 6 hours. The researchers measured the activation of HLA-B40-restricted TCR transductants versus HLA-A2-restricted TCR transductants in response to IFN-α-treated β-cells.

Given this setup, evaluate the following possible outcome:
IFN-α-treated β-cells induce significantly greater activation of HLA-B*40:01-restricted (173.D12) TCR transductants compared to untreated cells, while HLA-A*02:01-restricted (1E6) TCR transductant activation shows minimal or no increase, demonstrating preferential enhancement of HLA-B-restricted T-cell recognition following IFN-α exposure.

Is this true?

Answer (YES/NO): YES